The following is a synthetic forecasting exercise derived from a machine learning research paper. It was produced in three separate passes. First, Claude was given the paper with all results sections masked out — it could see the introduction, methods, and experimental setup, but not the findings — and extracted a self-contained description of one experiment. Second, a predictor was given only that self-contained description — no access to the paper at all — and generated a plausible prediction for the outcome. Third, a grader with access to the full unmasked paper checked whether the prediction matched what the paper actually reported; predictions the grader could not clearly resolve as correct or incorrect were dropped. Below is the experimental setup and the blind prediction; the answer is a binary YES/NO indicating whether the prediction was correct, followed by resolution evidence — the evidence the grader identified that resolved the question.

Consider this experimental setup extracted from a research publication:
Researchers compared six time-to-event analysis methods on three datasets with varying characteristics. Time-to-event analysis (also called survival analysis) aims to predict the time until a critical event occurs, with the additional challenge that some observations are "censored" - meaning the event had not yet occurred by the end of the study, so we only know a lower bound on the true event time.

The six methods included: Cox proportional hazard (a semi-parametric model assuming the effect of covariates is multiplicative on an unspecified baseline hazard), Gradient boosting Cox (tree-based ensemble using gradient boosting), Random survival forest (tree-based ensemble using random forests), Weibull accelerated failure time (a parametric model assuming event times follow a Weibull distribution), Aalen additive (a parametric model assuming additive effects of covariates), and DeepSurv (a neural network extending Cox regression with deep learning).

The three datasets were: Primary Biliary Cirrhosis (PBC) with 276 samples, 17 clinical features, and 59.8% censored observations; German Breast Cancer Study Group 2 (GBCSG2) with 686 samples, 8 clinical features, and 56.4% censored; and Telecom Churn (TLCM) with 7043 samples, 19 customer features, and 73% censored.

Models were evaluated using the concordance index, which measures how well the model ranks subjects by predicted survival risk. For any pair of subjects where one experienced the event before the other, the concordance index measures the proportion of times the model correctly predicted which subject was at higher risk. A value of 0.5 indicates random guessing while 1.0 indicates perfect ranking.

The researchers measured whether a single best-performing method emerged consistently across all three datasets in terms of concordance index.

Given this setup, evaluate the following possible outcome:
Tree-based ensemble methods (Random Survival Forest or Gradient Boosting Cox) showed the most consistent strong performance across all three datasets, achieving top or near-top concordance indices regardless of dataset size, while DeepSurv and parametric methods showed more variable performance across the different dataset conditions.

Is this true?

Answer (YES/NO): NO